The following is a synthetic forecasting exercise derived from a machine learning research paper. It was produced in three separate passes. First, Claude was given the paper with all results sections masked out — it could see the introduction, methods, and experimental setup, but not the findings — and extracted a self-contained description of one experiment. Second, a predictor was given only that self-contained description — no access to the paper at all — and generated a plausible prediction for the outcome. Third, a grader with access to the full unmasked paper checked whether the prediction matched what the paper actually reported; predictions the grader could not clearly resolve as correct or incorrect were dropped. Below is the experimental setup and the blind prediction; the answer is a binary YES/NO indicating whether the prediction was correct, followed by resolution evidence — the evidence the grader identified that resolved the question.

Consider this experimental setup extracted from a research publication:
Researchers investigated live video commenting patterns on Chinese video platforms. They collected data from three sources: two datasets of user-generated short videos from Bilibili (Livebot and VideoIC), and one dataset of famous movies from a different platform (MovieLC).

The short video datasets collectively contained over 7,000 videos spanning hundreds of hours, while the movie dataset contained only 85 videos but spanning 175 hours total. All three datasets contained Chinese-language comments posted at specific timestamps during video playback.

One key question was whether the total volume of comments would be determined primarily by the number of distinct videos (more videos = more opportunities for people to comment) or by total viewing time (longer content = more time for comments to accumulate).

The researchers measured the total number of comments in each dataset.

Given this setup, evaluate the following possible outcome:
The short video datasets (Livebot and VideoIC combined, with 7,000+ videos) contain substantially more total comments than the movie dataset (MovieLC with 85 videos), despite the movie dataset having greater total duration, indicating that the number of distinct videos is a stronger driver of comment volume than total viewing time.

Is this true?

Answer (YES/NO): NO